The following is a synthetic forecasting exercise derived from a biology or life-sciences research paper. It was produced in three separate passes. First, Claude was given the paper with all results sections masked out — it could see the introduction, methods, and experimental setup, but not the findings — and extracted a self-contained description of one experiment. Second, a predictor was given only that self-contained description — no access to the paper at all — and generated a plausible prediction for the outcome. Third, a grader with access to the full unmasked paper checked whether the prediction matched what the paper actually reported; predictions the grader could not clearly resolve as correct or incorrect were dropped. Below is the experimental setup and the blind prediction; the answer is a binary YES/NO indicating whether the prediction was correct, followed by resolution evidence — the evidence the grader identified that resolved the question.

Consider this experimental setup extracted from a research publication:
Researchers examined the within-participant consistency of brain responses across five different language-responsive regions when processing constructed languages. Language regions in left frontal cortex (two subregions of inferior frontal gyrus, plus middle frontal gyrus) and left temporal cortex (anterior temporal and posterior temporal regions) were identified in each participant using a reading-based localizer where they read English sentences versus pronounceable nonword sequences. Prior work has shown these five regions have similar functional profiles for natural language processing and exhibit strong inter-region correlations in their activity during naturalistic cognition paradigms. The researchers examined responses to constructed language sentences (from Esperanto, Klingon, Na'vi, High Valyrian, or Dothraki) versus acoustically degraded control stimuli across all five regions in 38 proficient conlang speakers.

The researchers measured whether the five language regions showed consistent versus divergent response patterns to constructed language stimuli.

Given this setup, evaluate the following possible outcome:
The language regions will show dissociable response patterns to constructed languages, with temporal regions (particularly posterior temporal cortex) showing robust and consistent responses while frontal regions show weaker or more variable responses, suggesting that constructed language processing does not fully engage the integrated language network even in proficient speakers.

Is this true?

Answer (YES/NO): NO